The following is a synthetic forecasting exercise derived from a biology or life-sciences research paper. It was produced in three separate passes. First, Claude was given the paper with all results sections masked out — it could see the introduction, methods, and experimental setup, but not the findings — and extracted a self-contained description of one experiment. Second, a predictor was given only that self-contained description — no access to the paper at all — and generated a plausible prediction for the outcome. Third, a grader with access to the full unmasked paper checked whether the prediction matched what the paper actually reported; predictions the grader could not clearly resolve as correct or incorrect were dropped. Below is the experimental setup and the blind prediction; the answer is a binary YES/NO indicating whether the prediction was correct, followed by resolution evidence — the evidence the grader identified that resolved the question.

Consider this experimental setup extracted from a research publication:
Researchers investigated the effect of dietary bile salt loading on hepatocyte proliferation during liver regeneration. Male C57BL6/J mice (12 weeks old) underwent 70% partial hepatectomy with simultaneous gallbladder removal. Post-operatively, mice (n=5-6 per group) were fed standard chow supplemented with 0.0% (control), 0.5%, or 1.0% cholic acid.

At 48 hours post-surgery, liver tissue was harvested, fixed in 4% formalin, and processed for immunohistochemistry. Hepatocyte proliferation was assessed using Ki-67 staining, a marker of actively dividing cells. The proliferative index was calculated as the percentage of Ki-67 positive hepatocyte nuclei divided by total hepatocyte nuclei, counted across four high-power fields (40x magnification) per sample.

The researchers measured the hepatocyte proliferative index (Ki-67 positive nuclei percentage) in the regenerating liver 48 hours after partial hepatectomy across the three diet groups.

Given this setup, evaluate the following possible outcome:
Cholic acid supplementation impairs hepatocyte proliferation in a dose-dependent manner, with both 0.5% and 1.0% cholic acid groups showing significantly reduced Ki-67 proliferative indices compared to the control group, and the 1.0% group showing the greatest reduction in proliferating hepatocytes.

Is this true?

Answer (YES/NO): NO